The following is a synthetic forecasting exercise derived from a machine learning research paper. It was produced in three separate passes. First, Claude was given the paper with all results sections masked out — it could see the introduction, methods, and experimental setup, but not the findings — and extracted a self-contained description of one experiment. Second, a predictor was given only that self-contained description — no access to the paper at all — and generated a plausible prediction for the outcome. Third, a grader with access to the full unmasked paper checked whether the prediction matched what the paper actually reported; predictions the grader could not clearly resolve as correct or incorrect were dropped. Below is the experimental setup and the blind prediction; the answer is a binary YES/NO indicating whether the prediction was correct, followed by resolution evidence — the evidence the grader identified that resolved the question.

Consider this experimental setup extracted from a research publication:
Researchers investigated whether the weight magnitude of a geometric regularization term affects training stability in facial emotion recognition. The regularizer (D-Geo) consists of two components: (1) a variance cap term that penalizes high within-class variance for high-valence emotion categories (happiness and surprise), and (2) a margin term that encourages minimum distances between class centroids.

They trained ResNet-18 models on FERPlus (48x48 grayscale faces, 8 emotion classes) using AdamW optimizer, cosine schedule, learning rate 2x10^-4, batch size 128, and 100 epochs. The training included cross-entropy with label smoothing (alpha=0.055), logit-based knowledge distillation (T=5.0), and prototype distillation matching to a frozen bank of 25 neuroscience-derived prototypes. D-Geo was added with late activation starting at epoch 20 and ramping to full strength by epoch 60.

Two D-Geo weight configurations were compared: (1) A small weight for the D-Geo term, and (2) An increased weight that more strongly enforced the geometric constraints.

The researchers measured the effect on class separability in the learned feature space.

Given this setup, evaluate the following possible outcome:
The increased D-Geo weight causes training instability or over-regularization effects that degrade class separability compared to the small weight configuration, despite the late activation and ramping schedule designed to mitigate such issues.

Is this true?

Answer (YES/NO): YES